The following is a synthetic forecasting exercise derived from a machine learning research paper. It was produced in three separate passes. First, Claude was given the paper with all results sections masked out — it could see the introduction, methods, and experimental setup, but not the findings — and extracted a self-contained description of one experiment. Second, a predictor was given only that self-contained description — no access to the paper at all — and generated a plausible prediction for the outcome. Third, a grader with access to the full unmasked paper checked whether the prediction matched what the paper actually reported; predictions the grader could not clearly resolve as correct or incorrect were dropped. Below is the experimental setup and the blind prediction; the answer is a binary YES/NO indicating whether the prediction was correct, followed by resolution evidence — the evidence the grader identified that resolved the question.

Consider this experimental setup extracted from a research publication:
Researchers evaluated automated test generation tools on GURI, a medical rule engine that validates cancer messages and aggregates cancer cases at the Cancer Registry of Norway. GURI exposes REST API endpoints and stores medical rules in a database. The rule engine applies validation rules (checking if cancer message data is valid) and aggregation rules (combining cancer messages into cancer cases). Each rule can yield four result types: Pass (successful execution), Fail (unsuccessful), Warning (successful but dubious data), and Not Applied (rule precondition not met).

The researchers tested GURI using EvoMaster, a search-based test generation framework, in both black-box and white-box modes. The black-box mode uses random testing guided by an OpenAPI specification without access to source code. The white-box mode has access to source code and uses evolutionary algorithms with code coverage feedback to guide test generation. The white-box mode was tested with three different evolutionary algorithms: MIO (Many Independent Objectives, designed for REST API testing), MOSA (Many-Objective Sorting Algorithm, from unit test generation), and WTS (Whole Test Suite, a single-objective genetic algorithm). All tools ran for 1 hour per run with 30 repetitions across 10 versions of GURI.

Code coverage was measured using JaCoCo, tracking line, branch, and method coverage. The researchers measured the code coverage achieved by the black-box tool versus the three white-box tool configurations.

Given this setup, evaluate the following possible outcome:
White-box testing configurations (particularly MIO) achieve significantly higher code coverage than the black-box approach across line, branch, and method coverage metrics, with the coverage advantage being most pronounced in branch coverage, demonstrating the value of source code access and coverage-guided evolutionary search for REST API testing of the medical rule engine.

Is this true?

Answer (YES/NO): NO